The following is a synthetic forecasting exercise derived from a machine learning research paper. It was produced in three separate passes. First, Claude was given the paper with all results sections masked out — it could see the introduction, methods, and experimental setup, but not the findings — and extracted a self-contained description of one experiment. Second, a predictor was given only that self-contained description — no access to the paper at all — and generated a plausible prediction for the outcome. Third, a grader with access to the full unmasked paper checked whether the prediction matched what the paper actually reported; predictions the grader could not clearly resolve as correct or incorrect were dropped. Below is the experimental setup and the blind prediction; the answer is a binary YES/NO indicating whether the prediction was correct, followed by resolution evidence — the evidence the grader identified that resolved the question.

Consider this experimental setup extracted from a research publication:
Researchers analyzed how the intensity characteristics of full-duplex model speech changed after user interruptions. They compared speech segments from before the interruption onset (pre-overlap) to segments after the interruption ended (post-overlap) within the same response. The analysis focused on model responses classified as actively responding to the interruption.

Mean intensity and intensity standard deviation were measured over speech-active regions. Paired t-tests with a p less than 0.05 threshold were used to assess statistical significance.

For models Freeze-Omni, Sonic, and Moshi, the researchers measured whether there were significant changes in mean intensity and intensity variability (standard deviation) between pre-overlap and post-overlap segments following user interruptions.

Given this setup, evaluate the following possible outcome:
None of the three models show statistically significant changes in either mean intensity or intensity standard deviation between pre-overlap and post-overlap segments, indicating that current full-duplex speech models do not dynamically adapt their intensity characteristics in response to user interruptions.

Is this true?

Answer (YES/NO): NO